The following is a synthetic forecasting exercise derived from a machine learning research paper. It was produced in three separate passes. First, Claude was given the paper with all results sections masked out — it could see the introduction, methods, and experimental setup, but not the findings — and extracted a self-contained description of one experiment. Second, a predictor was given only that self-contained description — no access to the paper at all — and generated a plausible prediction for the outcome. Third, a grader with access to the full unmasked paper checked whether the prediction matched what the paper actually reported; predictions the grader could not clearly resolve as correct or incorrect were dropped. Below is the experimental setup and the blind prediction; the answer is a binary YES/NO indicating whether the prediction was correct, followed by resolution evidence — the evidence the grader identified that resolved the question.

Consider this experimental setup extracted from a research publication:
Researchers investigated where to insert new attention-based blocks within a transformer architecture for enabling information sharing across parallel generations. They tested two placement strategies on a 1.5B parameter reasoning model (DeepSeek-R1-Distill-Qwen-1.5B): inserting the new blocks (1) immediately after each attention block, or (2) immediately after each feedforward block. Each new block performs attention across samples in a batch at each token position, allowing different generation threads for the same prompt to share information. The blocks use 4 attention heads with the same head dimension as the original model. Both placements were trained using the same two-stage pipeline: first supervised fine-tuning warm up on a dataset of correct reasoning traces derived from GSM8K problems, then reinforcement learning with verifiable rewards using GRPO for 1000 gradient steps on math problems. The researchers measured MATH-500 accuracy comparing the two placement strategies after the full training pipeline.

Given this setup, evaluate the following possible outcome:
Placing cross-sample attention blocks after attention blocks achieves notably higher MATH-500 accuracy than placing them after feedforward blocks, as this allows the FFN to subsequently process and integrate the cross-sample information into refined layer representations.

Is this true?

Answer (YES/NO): NO